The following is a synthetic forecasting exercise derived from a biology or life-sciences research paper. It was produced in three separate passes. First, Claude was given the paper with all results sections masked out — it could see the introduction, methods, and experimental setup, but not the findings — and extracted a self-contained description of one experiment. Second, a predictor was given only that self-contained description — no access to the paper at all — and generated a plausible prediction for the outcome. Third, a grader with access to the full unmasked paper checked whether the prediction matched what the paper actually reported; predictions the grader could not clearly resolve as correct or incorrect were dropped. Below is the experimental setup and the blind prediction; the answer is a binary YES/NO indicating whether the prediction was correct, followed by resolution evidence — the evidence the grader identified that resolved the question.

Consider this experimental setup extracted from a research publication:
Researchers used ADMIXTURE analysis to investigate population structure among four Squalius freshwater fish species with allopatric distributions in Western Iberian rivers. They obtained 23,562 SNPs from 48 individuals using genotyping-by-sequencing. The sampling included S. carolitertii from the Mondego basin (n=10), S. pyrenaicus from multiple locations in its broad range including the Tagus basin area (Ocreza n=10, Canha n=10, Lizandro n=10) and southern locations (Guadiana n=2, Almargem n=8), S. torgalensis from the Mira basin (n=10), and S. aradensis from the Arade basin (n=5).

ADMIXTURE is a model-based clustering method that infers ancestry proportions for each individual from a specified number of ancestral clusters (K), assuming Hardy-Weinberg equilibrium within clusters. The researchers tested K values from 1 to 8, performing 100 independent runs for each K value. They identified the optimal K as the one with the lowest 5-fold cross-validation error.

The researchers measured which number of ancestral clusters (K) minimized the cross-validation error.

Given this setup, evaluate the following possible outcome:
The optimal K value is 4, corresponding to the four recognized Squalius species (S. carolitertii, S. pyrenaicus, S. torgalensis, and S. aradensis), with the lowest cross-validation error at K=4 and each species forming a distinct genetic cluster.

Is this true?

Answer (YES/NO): NO